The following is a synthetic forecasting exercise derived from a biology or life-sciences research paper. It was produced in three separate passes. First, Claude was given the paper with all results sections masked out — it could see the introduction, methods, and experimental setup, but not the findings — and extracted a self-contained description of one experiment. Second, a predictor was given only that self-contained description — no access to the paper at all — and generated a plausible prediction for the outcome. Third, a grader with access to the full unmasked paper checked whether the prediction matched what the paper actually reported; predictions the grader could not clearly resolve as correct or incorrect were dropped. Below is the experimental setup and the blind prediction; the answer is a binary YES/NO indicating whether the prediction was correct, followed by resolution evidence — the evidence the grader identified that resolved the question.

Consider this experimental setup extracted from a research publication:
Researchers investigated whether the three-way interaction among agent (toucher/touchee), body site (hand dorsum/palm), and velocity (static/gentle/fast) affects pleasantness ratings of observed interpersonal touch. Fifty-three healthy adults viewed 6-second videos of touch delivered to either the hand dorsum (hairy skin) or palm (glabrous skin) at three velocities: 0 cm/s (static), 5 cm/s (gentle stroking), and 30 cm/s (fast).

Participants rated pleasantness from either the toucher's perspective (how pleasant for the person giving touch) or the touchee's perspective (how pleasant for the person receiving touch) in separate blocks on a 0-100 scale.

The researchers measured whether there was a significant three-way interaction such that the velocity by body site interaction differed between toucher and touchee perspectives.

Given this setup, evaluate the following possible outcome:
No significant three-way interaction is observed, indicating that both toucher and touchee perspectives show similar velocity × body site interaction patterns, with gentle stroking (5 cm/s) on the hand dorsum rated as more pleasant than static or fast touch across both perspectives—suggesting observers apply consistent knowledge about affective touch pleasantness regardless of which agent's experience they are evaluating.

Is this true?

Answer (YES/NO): YES